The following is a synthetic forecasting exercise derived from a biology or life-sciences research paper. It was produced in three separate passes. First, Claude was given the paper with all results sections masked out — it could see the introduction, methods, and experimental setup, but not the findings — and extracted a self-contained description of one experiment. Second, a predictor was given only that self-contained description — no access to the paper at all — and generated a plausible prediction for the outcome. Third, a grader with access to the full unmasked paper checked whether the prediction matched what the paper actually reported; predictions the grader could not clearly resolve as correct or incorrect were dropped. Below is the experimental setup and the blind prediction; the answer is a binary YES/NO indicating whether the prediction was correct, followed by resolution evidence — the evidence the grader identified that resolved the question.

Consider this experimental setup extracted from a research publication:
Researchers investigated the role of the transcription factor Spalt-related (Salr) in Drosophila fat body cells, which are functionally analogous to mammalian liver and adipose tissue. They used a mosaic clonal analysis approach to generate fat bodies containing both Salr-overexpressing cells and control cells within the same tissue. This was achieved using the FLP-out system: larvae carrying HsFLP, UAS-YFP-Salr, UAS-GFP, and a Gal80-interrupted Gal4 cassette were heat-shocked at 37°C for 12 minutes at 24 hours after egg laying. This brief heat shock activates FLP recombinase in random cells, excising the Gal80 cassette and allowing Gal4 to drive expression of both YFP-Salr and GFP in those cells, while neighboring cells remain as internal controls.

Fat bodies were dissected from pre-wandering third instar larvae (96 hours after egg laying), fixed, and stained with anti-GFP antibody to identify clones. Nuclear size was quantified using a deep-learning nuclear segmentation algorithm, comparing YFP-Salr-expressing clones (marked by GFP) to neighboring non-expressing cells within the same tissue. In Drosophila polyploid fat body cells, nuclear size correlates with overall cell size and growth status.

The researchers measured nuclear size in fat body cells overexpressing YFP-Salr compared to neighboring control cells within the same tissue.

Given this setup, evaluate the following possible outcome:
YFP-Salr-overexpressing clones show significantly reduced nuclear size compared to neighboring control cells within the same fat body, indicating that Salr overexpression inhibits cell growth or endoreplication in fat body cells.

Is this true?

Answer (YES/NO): YES